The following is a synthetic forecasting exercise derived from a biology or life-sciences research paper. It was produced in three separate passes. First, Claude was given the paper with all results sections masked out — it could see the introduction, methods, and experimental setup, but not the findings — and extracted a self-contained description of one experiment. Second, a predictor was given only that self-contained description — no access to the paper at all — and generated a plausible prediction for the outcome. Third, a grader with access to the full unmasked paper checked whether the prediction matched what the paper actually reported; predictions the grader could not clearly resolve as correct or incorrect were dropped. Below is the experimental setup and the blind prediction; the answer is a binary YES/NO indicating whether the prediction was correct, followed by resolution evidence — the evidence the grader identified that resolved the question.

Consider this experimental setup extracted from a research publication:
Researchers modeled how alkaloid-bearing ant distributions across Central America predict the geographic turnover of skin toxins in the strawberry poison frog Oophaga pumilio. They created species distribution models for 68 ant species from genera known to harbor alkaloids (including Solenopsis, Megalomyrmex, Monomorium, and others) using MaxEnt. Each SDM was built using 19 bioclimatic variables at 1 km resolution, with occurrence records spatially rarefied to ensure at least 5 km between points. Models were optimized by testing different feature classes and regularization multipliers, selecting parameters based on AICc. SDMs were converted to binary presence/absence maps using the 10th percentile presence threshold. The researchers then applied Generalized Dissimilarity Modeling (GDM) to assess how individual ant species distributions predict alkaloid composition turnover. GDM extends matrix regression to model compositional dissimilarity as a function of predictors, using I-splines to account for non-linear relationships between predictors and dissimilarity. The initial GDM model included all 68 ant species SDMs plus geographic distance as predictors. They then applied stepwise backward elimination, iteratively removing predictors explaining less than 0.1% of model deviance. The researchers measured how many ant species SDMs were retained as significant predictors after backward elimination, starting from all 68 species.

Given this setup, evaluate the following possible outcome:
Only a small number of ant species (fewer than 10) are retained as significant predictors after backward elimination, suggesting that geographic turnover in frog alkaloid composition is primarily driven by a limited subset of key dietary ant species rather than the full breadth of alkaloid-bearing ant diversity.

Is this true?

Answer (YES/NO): YES